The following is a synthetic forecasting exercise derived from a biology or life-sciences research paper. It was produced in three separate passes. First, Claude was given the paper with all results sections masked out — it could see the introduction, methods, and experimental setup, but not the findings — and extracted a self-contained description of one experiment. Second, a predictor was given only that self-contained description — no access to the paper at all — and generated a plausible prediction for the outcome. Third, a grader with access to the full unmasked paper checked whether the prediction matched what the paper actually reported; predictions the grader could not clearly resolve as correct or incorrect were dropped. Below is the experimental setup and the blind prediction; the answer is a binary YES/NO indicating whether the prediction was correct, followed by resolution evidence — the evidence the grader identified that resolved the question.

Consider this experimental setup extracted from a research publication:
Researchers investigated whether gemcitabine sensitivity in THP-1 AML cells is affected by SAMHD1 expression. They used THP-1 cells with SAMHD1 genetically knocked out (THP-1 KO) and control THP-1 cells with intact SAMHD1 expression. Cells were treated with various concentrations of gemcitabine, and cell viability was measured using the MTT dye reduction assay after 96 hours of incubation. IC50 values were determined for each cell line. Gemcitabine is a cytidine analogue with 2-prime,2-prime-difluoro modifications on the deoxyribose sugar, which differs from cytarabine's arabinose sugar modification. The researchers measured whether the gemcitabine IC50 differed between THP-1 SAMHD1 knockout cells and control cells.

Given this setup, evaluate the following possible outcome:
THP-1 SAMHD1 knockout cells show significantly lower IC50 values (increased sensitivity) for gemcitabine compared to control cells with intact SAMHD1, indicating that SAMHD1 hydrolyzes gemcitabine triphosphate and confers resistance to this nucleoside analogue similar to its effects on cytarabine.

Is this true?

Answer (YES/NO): NO